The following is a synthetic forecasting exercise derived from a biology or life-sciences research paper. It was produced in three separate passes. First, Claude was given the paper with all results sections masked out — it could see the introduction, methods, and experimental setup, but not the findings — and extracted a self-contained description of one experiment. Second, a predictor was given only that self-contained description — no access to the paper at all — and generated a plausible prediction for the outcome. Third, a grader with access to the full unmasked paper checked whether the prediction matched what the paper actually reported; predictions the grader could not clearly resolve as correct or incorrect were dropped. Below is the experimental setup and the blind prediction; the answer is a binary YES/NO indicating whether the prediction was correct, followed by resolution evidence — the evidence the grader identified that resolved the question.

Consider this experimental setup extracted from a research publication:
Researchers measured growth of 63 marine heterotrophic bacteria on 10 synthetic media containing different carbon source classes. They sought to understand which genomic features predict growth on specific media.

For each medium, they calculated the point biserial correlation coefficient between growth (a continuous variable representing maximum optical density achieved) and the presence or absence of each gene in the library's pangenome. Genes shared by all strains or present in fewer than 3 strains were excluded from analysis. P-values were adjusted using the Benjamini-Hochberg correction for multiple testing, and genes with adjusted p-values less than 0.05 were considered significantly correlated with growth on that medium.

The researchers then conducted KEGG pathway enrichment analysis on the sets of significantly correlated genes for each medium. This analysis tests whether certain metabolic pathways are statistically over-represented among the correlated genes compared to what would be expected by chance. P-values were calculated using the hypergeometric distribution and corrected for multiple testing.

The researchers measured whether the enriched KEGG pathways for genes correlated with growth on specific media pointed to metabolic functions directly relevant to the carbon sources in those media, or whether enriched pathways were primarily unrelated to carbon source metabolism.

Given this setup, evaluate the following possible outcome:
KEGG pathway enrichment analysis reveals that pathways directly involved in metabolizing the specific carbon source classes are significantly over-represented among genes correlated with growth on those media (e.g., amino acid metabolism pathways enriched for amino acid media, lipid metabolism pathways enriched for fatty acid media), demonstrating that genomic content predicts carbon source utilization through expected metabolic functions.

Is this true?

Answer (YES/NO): NO